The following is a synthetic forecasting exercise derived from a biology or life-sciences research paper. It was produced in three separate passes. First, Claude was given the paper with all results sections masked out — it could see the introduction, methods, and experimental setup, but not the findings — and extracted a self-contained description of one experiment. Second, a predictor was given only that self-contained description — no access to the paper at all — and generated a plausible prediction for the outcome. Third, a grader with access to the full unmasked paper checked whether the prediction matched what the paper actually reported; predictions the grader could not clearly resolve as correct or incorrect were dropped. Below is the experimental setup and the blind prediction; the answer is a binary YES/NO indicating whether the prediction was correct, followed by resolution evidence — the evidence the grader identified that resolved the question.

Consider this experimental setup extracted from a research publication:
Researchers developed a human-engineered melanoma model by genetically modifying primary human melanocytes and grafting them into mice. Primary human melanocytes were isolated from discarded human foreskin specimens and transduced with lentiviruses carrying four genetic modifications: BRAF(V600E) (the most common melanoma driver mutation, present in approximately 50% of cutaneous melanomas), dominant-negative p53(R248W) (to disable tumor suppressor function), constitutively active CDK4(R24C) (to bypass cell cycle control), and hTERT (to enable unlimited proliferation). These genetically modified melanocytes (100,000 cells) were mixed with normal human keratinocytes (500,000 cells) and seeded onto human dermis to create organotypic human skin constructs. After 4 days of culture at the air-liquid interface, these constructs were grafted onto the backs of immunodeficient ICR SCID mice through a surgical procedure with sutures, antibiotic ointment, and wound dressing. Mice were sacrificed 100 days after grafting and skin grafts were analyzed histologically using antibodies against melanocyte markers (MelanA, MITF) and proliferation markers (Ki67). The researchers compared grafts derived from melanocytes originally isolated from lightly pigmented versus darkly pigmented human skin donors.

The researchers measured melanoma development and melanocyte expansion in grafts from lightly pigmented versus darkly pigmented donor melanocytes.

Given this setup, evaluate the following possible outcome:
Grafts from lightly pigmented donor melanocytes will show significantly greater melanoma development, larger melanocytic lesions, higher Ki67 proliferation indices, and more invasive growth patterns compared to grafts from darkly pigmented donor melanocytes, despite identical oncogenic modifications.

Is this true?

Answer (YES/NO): YES